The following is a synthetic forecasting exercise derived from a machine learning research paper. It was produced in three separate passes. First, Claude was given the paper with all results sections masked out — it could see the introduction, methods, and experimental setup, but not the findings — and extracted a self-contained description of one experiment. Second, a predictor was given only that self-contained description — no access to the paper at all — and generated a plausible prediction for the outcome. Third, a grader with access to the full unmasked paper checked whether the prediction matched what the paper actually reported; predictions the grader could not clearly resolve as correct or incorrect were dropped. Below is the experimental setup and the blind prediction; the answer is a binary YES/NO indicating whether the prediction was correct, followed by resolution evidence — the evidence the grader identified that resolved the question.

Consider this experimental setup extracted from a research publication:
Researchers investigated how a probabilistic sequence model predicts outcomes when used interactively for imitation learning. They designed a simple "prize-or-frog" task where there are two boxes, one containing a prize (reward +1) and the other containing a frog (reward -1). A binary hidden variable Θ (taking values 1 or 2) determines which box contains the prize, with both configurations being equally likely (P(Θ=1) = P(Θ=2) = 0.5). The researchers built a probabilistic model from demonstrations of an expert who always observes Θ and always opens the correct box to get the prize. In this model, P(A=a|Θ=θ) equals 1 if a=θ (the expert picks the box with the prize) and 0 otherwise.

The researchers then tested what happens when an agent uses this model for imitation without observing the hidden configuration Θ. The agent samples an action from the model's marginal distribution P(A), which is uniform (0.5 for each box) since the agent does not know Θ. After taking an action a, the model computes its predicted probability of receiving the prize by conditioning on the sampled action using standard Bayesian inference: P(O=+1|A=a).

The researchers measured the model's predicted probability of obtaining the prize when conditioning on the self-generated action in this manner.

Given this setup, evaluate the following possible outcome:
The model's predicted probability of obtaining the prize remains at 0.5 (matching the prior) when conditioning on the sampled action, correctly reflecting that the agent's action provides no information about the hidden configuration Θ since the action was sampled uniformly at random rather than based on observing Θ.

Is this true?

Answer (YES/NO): NO